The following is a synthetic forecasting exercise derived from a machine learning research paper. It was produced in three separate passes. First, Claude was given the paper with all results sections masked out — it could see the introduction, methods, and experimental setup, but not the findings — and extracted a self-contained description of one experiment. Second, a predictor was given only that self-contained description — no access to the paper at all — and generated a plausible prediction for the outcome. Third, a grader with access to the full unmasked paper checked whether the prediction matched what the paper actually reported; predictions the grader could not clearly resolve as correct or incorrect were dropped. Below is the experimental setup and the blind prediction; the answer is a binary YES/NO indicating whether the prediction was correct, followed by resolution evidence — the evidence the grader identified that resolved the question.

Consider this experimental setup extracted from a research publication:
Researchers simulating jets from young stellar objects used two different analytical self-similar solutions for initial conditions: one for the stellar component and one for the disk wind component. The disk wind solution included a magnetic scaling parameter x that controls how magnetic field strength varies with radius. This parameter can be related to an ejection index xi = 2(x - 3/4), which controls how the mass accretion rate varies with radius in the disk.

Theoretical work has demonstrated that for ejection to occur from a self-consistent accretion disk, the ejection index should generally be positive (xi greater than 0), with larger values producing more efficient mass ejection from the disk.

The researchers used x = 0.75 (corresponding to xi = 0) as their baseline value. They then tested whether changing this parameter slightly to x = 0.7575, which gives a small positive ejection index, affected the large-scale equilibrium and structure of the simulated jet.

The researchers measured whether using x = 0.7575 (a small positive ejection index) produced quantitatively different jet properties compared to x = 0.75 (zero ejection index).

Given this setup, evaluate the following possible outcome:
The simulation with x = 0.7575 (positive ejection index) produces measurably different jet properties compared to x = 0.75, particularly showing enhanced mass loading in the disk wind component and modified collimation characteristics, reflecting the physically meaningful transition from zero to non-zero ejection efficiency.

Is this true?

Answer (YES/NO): NO